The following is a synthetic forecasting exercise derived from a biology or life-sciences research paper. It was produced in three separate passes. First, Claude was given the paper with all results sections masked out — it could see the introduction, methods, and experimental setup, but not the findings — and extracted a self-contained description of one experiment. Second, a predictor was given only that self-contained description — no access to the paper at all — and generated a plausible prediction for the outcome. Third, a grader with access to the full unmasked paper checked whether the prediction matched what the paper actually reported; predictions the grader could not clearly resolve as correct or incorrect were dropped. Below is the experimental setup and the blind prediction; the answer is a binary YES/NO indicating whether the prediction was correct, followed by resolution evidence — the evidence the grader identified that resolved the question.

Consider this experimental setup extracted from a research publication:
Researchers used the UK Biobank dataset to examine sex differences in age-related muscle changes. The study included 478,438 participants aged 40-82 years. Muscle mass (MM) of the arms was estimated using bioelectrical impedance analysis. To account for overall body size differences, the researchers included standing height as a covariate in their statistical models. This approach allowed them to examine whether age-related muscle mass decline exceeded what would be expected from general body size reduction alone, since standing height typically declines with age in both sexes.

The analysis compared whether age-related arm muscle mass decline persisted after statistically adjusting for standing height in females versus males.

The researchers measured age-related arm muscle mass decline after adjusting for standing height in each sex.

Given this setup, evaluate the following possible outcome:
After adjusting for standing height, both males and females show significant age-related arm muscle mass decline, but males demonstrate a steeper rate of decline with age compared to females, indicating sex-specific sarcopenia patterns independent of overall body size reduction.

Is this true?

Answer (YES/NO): NO